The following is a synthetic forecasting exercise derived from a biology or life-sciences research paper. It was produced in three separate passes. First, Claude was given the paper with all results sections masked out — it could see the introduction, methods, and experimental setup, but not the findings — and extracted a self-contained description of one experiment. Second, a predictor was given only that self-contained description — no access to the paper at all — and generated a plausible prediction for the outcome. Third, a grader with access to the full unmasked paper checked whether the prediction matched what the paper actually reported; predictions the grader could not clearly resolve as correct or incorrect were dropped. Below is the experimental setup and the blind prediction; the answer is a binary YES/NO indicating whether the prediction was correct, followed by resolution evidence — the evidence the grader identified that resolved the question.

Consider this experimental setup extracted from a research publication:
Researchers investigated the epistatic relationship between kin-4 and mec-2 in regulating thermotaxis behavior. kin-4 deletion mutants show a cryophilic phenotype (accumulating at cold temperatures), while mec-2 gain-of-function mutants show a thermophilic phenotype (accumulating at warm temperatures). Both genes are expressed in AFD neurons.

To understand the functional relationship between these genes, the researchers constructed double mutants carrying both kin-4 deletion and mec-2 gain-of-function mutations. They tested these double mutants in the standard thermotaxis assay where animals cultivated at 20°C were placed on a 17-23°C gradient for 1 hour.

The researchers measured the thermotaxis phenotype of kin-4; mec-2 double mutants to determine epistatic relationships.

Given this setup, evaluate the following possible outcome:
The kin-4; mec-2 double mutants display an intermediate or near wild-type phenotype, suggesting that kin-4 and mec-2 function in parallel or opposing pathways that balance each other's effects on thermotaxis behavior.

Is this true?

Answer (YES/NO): NO